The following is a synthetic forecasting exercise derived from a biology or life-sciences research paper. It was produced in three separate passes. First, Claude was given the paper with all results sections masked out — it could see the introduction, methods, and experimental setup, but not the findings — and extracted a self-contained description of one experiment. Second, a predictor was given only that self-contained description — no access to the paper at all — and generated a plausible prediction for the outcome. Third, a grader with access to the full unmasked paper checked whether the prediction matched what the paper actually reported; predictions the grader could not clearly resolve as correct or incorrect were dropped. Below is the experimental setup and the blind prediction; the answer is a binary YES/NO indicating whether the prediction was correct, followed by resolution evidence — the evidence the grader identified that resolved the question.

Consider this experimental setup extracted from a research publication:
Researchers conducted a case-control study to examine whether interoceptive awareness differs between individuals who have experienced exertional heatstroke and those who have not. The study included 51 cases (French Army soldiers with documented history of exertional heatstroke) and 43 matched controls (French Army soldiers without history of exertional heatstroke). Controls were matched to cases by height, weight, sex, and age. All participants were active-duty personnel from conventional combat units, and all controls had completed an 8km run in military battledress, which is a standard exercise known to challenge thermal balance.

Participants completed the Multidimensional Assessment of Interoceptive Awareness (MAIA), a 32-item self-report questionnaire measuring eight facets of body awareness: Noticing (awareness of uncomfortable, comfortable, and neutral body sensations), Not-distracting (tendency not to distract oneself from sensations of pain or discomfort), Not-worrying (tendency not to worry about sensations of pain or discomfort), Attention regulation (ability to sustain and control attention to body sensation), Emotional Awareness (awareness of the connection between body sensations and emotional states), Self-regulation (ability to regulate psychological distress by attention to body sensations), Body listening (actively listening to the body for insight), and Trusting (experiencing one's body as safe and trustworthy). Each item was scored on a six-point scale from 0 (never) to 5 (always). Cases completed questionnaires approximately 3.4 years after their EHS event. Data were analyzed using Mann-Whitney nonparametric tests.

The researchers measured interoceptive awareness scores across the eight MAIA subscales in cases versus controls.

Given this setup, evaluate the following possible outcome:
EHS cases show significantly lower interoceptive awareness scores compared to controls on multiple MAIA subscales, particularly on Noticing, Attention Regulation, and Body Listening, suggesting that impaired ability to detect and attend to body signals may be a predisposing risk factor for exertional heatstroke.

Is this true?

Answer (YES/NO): YES